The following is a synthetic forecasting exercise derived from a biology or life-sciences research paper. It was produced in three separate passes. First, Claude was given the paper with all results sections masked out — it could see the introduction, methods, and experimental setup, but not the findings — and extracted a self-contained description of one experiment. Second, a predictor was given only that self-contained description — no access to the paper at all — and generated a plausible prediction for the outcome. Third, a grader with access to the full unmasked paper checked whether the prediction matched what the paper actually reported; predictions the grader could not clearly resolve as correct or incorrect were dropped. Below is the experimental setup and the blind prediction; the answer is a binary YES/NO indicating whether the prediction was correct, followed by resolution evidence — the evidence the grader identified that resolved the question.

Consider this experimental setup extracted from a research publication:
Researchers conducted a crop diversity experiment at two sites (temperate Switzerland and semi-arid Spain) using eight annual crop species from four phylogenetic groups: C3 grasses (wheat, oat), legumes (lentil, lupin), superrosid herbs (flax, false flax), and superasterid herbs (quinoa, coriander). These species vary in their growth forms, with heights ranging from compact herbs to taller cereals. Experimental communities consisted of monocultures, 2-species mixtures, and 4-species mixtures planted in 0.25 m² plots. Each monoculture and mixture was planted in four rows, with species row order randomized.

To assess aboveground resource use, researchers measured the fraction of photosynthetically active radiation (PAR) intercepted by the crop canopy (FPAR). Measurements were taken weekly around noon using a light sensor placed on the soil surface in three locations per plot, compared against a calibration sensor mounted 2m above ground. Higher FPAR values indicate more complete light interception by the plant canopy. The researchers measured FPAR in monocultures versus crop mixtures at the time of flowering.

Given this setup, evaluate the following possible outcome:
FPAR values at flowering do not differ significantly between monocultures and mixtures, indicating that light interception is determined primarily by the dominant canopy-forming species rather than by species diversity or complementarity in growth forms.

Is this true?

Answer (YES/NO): NO